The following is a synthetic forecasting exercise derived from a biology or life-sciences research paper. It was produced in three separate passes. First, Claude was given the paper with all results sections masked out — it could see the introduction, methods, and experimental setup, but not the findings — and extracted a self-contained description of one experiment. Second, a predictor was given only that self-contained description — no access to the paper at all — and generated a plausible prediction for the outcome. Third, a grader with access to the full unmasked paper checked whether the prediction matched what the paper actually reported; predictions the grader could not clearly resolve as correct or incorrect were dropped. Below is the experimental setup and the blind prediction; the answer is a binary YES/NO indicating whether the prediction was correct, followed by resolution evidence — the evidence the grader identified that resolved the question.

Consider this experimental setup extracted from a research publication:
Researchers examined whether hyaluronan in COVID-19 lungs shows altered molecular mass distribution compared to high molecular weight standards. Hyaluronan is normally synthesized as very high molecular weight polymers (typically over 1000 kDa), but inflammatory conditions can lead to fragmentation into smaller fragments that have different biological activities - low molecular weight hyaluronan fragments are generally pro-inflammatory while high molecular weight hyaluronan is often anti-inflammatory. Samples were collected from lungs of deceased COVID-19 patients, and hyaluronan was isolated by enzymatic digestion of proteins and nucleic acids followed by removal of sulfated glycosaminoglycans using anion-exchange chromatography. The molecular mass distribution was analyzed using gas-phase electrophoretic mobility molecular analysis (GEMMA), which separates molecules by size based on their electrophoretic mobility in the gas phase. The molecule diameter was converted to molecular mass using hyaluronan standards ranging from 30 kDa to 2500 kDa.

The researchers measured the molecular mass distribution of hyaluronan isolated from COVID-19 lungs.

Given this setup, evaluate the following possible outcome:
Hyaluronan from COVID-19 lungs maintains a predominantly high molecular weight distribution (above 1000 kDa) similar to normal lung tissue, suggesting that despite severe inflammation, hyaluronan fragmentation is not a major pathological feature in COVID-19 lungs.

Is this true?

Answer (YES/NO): NO